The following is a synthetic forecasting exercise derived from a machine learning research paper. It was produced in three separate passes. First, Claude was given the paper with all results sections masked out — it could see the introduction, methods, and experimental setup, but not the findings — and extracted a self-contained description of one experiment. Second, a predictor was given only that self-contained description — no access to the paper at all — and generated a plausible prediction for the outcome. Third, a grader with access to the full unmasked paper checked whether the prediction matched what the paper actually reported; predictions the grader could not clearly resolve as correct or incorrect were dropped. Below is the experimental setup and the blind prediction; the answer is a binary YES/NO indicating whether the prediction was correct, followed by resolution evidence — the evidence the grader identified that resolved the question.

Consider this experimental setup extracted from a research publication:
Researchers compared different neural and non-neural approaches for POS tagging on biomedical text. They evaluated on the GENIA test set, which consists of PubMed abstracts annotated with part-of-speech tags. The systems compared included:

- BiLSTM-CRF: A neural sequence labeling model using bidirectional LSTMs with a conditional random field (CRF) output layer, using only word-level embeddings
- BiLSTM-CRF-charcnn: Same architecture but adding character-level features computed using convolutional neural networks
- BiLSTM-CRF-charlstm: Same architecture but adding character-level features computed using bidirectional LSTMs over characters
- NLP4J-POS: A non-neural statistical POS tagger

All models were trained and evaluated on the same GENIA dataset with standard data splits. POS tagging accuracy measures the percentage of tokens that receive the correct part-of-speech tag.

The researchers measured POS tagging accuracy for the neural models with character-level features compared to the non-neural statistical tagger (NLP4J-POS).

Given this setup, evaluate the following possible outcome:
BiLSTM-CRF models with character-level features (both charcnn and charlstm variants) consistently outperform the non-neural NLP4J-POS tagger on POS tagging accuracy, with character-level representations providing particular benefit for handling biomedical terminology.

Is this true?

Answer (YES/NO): YES